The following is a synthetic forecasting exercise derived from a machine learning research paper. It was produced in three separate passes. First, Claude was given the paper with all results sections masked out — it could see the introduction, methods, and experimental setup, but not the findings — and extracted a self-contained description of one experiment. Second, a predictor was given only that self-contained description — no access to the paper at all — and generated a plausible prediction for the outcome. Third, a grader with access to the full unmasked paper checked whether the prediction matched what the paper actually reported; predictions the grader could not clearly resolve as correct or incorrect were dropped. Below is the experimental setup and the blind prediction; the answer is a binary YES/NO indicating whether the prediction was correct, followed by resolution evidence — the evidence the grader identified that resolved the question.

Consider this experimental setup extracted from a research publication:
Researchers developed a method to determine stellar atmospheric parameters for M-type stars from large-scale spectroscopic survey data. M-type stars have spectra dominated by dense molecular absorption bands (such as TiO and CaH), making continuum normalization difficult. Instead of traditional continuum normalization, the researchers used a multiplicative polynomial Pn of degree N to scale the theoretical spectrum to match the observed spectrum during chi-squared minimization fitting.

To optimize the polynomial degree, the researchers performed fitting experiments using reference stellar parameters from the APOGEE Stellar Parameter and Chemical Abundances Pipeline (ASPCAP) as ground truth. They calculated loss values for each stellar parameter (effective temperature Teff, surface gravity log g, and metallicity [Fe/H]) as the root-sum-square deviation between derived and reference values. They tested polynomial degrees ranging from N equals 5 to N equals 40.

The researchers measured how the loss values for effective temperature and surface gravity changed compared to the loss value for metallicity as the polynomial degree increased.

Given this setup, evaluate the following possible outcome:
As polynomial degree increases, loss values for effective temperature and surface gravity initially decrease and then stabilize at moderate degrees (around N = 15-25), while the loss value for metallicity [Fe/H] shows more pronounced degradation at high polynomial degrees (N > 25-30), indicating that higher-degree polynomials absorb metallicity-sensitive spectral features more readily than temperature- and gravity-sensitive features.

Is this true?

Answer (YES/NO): NO